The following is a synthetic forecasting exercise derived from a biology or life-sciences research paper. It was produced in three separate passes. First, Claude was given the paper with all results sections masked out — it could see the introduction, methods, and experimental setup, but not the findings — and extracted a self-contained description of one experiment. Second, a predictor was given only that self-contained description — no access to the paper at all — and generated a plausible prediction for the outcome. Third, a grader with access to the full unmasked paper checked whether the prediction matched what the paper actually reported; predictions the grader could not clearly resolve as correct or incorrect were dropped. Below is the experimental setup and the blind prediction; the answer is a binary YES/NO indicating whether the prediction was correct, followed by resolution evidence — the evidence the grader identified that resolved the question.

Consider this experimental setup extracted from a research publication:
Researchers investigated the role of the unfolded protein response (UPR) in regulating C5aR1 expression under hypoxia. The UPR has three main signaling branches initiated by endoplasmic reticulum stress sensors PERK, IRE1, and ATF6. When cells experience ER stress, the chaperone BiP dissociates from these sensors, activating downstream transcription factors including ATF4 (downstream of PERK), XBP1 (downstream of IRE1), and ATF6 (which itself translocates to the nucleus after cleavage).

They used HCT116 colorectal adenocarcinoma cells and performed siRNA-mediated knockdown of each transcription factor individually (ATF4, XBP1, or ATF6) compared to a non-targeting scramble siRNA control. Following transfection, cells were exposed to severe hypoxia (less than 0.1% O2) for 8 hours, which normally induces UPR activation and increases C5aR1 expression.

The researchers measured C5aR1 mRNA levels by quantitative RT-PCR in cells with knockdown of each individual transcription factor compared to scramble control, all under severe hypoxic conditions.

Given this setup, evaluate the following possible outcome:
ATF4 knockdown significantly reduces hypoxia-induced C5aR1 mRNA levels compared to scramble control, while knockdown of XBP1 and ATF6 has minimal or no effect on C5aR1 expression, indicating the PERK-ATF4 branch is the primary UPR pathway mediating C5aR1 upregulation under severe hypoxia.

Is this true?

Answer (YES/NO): NO